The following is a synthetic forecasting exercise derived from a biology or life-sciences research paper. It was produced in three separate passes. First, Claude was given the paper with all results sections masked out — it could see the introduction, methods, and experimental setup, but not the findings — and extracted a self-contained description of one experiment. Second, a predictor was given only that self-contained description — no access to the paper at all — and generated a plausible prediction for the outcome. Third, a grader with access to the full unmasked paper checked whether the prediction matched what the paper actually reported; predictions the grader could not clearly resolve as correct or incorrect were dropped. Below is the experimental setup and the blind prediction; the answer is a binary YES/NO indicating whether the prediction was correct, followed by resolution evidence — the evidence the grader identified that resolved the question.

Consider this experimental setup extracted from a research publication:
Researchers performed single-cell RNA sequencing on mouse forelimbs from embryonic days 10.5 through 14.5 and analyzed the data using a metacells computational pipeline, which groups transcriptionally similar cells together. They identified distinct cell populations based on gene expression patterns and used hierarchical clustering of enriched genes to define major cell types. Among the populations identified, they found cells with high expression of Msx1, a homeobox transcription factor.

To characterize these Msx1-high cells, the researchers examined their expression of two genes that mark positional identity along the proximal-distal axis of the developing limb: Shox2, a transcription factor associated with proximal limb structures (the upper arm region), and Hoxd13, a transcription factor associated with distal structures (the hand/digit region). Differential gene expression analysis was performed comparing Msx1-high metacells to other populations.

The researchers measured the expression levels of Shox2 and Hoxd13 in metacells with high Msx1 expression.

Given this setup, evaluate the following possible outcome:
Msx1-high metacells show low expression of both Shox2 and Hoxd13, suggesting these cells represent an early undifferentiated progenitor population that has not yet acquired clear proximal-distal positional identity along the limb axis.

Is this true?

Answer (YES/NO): NO